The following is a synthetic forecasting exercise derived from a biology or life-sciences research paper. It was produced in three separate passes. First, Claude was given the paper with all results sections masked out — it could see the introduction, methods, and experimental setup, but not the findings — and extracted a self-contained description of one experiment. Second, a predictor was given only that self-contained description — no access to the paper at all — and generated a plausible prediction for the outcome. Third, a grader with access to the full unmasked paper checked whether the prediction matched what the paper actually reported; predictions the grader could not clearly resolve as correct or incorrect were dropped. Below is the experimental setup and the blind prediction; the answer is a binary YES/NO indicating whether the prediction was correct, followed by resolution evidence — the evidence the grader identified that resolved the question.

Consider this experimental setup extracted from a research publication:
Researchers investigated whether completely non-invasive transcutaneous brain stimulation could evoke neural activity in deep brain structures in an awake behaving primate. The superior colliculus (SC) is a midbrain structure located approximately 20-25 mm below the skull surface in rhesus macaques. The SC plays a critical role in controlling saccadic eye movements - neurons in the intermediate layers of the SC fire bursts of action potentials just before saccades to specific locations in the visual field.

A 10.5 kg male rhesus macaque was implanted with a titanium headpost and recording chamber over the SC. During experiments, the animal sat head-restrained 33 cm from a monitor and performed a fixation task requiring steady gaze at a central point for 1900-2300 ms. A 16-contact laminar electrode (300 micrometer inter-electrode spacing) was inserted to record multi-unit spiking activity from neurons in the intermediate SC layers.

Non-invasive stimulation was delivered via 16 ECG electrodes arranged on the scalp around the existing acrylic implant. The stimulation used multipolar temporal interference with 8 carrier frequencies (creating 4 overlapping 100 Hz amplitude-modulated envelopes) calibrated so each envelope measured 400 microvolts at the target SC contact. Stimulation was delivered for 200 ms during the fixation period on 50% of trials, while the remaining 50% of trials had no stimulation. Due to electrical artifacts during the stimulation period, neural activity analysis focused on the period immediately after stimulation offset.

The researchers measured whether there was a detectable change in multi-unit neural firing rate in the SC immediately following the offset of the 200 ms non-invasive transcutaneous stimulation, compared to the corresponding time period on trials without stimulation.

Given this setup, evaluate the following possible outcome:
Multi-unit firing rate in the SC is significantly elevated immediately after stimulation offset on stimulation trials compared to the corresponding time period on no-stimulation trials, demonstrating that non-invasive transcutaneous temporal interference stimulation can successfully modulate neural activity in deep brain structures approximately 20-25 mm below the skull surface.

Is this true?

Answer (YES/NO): YES